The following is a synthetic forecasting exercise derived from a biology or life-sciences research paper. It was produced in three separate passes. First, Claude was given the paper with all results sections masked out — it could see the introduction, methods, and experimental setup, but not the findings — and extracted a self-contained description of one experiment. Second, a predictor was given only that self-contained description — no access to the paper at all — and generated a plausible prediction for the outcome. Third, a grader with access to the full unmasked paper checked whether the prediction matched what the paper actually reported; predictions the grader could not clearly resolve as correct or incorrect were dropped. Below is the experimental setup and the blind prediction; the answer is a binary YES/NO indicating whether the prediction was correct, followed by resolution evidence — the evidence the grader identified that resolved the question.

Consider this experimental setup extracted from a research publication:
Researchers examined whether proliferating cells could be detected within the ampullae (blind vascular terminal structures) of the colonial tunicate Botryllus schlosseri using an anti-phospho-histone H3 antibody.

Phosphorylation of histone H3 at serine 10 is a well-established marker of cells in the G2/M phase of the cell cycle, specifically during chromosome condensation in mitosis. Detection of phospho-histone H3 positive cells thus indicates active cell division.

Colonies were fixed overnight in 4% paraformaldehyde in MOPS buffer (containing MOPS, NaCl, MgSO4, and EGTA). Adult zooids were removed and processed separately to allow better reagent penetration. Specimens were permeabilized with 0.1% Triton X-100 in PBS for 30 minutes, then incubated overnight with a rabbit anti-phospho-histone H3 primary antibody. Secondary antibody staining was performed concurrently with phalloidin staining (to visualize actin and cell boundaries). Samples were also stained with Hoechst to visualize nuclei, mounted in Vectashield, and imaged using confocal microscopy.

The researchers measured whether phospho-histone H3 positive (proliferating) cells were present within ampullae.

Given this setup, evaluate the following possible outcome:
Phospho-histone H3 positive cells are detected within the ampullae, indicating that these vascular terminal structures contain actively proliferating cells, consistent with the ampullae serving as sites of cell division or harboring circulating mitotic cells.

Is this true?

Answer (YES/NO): YES